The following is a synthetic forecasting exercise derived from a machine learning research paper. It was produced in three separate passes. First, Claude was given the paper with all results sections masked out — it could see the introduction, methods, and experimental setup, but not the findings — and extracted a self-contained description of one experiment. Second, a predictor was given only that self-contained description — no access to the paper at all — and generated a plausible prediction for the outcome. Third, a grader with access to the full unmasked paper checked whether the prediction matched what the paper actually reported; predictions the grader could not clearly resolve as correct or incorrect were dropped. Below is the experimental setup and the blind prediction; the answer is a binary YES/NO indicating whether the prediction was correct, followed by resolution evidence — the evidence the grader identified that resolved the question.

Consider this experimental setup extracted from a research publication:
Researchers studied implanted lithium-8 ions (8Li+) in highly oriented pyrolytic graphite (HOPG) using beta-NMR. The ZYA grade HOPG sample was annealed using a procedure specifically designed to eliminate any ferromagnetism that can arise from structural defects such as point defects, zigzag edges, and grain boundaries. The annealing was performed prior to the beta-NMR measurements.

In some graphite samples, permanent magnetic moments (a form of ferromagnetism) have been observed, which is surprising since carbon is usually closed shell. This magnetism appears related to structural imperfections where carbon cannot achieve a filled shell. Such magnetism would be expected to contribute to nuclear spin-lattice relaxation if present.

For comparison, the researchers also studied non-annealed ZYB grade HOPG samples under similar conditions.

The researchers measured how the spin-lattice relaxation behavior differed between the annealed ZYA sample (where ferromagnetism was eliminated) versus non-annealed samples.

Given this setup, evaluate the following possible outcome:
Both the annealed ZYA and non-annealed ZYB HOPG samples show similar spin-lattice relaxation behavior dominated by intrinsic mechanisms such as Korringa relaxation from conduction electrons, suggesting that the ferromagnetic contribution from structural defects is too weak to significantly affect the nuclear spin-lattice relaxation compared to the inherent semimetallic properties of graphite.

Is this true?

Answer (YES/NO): NO